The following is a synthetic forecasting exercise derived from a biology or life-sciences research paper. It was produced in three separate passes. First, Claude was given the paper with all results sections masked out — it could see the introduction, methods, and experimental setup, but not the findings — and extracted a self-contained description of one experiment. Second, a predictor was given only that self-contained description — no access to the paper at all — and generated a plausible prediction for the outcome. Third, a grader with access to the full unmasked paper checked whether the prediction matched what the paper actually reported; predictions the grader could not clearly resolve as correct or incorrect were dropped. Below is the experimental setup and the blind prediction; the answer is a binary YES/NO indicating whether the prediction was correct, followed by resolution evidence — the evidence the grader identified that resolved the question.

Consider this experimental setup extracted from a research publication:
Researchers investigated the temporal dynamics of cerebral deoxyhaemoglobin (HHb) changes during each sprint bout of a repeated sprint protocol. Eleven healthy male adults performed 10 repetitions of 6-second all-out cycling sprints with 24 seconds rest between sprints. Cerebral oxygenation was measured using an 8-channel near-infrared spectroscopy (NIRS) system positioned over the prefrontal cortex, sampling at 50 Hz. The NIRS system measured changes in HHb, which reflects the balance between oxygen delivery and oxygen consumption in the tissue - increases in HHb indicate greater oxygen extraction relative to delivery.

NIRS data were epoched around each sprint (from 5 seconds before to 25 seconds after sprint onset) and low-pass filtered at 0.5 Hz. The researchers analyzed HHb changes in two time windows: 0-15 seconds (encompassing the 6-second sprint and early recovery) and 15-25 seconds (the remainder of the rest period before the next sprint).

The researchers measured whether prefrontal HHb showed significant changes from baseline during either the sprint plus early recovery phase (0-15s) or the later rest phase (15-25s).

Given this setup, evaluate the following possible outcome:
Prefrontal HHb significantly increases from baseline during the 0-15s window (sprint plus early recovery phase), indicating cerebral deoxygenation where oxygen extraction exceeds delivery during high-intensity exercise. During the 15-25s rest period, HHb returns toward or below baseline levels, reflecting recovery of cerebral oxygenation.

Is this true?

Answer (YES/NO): NO